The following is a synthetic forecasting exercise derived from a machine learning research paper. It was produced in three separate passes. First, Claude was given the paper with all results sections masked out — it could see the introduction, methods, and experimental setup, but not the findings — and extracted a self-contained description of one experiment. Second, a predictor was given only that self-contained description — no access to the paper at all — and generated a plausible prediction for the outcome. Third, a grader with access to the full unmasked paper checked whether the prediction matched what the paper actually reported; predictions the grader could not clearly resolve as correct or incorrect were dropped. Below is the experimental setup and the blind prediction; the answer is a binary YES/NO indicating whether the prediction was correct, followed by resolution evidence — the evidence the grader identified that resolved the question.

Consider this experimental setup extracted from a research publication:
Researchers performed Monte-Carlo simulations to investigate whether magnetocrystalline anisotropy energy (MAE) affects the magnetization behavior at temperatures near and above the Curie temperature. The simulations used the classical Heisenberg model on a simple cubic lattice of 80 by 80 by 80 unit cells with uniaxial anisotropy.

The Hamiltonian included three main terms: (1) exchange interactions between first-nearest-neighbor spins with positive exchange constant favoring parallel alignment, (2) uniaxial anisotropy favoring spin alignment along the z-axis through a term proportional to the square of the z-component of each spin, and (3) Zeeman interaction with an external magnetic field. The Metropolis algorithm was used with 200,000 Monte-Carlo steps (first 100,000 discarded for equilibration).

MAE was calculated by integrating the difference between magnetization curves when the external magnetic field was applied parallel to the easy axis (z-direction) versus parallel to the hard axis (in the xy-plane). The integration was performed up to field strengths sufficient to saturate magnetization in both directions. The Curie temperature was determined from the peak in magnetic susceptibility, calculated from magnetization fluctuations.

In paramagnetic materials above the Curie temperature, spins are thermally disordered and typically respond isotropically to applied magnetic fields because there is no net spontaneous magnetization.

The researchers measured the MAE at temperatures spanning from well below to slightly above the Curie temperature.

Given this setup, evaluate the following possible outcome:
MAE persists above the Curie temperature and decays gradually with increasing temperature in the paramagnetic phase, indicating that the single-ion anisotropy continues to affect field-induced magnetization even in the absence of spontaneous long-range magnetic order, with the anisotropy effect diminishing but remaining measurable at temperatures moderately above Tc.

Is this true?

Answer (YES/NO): YES